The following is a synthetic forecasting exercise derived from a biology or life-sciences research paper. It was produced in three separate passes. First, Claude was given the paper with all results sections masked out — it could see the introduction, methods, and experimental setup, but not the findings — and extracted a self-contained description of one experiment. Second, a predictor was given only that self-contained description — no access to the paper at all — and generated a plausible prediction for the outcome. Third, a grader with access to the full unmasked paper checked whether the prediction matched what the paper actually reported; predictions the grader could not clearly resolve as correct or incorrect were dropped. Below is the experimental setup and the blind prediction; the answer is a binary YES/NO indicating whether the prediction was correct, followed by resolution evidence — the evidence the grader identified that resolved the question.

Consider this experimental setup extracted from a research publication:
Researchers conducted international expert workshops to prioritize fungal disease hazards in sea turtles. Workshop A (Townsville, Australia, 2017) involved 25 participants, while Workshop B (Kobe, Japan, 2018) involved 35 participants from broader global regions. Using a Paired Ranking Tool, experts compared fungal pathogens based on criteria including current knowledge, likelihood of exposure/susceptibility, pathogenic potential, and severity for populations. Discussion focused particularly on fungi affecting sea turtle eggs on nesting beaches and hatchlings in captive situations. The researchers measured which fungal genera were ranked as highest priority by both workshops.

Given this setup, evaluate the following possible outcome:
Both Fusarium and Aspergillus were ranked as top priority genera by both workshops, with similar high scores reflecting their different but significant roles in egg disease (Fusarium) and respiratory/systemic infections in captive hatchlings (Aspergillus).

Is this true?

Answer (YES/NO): NO